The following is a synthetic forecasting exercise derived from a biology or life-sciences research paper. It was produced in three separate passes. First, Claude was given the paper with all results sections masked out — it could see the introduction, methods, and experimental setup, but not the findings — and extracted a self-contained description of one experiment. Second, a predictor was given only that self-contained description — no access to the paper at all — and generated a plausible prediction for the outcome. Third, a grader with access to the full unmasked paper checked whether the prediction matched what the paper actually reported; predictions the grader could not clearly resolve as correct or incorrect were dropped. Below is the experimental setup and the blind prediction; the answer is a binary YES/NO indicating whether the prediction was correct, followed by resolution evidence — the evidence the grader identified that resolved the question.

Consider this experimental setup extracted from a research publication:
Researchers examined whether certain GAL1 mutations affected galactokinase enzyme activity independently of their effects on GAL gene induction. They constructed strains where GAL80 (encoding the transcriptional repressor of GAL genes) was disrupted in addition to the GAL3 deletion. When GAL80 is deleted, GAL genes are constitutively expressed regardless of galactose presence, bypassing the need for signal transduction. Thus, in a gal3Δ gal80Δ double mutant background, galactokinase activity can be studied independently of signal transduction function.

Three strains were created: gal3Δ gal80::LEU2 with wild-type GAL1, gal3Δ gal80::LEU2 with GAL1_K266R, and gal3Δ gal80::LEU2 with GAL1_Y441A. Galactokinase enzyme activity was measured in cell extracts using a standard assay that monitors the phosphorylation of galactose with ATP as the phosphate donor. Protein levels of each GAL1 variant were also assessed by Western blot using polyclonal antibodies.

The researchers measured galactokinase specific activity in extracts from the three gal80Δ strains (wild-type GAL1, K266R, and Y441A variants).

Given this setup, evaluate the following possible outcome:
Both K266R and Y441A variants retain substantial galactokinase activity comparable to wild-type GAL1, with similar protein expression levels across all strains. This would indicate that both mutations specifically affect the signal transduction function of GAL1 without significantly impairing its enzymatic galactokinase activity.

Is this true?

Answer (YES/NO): NO